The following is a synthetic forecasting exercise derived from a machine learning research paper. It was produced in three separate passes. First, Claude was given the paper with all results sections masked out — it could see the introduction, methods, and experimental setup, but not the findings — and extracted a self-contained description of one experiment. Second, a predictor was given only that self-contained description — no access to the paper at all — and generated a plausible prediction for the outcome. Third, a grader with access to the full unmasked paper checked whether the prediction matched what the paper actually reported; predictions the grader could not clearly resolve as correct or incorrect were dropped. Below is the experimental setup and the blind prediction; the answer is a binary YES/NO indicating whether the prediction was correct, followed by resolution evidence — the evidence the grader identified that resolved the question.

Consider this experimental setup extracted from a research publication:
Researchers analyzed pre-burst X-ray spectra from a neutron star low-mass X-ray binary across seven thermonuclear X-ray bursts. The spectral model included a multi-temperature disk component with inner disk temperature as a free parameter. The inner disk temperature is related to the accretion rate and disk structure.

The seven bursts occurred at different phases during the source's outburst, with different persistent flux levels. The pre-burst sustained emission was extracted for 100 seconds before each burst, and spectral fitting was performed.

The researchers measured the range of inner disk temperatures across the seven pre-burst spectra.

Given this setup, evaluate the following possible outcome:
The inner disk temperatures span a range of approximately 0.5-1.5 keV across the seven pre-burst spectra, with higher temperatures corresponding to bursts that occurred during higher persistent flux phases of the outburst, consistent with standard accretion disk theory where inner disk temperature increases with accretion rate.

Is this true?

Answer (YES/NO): NO